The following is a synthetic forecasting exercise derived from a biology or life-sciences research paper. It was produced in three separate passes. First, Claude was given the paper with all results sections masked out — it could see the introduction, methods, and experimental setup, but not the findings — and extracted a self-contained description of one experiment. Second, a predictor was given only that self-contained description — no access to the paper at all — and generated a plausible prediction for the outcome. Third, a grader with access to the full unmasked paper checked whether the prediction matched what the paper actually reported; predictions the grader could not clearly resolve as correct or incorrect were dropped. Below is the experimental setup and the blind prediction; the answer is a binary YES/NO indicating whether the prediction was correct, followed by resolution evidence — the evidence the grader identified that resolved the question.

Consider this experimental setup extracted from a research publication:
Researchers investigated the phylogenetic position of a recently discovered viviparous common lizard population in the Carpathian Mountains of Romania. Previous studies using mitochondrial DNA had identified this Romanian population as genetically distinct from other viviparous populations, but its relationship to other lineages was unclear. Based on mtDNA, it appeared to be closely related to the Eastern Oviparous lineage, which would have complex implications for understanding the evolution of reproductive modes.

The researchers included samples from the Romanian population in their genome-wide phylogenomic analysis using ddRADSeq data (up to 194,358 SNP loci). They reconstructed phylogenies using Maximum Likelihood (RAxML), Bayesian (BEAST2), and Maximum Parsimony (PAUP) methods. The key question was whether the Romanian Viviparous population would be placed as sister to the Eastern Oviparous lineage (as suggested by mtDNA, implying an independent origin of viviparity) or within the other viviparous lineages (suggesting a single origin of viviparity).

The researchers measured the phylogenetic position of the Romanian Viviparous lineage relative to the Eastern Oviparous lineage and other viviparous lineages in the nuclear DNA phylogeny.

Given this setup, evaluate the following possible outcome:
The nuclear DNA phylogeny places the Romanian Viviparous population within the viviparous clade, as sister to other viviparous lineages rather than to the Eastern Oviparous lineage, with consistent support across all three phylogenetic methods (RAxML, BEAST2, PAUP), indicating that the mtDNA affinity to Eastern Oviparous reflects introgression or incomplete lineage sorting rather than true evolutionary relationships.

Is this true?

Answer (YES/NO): NO